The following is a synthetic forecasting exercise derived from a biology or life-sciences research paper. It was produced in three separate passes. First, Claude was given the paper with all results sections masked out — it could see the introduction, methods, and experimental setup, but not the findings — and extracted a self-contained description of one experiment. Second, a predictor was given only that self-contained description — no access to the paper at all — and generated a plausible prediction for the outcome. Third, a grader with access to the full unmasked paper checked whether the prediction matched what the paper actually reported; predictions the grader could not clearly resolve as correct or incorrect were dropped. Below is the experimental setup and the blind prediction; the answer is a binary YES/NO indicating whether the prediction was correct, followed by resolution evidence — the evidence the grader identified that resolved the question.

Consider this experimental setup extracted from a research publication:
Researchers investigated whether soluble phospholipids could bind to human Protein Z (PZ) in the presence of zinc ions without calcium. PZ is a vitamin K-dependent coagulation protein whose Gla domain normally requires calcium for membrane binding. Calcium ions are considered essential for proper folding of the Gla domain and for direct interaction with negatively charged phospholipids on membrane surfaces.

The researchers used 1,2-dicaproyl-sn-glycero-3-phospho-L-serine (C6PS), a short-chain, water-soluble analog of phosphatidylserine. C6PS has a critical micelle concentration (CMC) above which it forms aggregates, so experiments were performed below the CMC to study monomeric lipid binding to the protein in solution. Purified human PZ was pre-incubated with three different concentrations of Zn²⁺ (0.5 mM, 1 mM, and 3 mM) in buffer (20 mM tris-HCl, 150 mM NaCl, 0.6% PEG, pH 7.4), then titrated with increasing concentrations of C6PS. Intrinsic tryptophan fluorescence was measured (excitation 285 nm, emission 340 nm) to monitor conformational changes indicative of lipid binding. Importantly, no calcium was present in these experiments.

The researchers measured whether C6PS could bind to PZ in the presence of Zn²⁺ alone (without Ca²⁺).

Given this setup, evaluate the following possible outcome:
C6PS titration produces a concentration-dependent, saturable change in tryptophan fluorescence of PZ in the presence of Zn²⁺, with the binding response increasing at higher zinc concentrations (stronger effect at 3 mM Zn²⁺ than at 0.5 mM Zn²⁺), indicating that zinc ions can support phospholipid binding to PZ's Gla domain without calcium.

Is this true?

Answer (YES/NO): YES